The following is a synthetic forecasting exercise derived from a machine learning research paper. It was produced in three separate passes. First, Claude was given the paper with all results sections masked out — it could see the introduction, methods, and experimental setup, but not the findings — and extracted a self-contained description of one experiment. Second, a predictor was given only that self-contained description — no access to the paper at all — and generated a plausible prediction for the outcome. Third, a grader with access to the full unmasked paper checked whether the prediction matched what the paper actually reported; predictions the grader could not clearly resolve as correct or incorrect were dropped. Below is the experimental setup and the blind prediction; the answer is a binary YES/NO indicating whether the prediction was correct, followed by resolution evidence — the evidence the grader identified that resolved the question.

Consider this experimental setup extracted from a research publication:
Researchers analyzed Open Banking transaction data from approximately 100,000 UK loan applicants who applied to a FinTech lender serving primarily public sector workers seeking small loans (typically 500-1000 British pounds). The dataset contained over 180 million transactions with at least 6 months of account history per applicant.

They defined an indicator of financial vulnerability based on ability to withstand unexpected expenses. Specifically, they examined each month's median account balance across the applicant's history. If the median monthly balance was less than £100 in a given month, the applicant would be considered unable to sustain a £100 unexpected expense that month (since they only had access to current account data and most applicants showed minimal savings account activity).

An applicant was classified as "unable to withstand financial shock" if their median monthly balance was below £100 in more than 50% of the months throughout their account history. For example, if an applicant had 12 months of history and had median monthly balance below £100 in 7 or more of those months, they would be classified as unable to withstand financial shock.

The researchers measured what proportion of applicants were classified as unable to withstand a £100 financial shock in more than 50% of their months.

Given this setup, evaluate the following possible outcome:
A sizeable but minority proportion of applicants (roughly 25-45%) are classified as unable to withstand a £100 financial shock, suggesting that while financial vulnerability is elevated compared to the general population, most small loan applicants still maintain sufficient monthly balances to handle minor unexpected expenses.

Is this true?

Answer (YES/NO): NO